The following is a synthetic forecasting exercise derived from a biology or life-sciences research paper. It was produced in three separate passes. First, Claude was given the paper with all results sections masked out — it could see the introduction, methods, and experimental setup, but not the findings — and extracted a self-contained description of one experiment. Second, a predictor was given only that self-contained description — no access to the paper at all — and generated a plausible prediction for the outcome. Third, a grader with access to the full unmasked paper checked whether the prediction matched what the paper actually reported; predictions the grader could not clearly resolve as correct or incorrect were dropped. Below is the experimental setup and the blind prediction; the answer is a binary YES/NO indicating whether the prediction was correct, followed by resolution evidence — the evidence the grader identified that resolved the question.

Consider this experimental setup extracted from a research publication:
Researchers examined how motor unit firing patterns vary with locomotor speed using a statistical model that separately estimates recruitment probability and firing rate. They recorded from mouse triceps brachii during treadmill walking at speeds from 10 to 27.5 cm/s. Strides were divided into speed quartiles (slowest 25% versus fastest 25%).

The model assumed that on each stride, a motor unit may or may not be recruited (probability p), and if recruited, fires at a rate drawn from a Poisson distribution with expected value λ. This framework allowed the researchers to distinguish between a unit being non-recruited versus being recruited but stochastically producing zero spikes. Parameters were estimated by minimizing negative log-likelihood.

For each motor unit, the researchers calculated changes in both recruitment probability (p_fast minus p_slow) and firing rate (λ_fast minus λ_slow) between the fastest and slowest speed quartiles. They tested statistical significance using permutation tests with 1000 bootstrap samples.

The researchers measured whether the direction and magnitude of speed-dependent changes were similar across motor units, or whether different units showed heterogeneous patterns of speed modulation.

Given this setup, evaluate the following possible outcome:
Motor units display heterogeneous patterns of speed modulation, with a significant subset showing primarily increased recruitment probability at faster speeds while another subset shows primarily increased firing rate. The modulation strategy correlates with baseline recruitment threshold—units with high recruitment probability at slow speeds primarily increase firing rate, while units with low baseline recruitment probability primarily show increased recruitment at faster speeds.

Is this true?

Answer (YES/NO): NO